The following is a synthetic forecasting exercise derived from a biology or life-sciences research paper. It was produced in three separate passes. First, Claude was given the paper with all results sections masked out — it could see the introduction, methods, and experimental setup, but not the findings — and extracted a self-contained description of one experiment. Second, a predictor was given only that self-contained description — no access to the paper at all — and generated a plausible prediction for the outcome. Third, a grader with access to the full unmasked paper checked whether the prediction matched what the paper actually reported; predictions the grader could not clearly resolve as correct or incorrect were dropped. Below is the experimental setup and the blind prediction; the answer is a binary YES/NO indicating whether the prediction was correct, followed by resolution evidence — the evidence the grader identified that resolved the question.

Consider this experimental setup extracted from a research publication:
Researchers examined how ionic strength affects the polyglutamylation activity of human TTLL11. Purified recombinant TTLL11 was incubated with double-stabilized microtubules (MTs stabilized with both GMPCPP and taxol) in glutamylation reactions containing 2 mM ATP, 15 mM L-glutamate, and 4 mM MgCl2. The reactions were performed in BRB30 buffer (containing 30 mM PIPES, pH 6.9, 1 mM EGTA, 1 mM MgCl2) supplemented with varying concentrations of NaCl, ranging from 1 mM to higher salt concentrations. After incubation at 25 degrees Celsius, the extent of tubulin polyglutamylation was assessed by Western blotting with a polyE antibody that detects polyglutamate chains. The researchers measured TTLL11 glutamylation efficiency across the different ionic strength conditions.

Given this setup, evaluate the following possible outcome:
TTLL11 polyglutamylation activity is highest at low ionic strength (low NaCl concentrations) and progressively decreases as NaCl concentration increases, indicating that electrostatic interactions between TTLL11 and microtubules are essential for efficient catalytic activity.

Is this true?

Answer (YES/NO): YES